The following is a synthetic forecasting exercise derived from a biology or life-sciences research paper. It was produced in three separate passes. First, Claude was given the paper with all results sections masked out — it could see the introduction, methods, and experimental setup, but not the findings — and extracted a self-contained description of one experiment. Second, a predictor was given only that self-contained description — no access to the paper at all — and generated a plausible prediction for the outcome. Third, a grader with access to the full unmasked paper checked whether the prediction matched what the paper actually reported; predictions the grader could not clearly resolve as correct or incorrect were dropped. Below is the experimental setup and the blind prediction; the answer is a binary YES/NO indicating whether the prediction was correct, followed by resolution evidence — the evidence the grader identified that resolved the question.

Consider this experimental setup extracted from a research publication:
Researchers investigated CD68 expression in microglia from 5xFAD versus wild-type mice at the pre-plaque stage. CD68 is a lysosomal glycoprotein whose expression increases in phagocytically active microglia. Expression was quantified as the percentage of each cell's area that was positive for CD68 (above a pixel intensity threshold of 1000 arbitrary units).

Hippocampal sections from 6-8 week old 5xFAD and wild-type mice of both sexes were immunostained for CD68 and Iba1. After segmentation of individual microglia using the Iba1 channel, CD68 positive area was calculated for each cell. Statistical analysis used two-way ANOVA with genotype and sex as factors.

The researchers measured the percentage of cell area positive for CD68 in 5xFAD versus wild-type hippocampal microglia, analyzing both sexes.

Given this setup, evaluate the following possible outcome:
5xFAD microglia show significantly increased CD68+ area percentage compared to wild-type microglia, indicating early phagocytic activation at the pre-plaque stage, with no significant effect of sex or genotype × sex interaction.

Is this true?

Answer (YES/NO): NO